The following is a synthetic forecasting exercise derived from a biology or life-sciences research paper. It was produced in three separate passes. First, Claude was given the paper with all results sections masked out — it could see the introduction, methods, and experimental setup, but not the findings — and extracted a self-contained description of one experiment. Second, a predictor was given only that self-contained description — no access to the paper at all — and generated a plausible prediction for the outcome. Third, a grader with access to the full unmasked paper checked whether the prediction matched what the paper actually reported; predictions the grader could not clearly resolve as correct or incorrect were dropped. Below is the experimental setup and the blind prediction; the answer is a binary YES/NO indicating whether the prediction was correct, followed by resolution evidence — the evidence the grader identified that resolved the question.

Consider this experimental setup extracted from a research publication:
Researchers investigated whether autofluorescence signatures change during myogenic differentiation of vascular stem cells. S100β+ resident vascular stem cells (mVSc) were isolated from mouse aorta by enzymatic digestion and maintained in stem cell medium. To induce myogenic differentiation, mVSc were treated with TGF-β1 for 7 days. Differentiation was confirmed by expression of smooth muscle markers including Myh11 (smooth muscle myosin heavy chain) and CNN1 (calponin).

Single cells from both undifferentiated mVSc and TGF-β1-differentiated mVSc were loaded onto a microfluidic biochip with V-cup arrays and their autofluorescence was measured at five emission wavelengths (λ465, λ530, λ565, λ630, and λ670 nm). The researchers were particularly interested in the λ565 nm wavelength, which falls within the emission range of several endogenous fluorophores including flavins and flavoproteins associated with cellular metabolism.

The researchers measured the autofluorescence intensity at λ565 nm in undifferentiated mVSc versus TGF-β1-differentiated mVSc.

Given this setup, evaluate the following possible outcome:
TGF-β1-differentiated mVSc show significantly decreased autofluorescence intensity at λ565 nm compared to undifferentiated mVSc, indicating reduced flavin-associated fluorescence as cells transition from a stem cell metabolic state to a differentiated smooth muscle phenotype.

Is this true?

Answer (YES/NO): NO